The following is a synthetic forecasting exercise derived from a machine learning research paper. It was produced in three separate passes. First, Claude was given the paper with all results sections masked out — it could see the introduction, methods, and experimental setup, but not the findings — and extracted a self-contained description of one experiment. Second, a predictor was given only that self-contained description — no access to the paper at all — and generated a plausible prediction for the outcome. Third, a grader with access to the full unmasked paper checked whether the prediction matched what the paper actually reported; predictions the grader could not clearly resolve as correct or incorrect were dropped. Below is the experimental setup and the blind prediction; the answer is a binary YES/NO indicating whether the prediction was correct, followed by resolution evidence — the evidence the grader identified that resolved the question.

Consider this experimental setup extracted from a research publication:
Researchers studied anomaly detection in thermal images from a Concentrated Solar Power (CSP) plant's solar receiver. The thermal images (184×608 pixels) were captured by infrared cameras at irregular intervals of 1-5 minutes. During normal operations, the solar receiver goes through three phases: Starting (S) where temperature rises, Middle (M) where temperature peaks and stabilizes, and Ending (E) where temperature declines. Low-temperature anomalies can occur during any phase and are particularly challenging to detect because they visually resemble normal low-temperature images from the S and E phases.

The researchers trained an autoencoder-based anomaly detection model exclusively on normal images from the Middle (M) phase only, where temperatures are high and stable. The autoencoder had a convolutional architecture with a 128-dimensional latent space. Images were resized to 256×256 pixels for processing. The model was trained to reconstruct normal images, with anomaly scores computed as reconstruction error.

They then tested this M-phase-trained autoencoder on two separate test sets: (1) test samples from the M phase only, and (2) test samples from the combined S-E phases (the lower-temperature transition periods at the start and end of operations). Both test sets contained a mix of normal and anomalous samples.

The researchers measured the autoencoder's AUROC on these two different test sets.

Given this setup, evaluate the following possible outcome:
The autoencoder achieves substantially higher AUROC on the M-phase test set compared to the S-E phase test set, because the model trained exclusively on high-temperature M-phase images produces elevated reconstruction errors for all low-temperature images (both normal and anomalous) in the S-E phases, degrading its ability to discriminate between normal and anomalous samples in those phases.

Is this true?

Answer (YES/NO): YES